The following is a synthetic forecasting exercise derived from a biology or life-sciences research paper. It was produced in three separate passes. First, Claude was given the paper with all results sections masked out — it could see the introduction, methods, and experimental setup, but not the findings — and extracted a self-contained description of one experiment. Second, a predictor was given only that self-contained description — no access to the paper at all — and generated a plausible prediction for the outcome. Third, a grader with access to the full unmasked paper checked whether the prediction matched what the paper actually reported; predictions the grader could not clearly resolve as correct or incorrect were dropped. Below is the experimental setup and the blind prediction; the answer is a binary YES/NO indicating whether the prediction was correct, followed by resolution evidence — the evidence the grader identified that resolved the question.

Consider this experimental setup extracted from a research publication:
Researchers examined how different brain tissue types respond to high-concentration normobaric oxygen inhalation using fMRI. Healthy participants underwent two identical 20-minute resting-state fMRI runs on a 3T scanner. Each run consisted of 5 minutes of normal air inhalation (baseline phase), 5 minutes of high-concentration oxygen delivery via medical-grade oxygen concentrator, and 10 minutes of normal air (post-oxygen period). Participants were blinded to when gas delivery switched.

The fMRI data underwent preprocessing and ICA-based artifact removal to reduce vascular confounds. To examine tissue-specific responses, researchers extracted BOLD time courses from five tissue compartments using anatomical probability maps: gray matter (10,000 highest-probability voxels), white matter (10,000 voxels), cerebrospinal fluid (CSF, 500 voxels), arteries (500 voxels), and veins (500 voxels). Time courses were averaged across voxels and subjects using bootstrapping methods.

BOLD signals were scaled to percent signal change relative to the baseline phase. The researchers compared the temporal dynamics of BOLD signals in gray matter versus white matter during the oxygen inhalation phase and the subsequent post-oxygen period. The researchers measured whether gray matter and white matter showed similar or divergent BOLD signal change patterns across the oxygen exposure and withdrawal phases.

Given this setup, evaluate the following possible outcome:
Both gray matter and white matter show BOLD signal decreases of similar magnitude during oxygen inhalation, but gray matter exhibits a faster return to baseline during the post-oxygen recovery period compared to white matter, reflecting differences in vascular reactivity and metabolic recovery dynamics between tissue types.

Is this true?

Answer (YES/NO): NO